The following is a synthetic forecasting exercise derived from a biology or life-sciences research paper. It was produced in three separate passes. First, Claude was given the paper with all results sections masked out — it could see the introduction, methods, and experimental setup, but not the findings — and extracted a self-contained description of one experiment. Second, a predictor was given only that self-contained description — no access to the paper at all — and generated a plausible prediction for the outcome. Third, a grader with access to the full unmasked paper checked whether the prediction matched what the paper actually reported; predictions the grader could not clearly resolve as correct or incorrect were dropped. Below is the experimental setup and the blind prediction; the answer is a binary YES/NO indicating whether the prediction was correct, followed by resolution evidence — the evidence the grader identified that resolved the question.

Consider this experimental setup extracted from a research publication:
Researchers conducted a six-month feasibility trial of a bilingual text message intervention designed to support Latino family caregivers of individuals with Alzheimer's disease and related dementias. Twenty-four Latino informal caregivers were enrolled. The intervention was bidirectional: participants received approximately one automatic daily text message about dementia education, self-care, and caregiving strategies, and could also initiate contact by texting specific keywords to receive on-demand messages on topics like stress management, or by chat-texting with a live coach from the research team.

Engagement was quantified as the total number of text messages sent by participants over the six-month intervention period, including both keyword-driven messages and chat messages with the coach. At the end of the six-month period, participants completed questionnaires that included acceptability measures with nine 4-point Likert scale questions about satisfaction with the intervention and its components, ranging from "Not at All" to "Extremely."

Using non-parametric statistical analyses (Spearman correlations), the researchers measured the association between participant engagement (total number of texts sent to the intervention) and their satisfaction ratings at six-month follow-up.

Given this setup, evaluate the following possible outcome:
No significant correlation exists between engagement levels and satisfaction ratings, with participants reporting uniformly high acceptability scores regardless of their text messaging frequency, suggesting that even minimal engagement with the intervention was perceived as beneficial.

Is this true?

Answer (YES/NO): NO